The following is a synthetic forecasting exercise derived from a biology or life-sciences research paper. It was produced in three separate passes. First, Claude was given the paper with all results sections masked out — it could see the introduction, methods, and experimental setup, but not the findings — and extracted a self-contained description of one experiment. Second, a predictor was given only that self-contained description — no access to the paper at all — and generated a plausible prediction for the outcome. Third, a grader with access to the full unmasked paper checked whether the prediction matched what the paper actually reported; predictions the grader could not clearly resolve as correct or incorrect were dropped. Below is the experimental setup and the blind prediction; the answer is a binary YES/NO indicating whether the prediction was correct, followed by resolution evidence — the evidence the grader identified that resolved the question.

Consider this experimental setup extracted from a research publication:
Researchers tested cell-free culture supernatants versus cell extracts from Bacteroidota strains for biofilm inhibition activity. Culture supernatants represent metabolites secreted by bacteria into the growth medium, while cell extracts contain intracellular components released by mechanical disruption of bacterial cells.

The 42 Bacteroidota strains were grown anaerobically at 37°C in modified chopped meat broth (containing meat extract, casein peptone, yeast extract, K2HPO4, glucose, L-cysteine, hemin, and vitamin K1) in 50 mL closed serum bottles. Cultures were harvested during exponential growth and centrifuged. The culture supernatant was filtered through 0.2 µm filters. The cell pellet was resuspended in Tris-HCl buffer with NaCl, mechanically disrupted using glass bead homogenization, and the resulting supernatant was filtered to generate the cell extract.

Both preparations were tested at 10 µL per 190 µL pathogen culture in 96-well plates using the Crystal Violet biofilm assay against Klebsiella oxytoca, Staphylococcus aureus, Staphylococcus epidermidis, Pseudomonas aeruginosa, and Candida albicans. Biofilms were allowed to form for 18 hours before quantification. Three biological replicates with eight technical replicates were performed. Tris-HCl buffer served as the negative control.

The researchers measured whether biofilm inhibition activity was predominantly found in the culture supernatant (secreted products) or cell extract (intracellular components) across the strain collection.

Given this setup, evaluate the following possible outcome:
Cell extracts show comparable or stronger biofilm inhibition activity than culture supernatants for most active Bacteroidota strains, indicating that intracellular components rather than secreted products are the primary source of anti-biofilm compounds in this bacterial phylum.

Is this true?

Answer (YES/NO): YES